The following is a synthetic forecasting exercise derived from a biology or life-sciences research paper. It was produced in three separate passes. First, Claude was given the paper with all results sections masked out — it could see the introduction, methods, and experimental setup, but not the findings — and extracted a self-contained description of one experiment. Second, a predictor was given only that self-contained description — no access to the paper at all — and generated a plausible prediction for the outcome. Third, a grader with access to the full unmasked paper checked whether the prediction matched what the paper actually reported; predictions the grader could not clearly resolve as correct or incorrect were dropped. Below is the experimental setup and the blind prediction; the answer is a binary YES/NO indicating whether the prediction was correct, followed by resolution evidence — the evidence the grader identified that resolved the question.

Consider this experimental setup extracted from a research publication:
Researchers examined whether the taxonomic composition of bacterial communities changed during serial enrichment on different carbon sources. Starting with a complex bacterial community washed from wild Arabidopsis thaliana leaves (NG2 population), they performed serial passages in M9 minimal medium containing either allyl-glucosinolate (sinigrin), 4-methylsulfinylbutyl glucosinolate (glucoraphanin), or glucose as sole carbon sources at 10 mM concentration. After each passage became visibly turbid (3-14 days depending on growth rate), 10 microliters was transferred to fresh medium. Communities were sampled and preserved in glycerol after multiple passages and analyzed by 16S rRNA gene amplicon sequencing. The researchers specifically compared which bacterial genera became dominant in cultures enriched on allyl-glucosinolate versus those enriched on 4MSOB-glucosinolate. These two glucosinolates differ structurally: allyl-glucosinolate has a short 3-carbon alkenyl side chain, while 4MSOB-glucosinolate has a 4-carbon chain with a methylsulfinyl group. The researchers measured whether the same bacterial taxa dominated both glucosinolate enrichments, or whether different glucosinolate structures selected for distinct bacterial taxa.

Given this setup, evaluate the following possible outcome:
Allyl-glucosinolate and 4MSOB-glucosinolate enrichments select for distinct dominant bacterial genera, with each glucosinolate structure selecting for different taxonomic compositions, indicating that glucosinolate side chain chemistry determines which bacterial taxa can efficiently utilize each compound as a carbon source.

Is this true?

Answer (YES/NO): YES